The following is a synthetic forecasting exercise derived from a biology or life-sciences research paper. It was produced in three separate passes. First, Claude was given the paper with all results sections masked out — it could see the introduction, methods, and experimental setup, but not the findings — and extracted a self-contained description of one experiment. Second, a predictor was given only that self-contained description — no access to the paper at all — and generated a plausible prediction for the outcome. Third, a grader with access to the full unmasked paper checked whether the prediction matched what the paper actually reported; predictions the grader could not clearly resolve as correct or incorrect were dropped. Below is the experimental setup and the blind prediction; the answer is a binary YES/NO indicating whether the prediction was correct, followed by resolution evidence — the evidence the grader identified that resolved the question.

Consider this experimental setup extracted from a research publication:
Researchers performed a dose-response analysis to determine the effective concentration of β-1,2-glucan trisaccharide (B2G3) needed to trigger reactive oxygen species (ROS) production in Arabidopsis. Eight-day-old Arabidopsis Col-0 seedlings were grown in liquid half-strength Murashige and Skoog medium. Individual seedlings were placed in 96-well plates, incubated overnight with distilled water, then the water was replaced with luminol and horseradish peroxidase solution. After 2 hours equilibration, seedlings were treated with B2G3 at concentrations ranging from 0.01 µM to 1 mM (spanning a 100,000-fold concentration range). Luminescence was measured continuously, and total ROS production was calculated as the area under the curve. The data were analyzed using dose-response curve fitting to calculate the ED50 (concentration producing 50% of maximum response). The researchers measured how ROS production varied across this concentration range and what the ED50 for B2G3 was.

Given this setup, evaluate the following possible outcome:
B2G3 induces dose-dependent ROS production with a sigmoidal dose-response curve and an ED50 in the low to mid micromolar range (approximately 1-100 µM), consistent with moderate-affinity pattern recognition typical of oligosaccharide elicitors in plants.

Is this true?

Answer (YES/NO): YES